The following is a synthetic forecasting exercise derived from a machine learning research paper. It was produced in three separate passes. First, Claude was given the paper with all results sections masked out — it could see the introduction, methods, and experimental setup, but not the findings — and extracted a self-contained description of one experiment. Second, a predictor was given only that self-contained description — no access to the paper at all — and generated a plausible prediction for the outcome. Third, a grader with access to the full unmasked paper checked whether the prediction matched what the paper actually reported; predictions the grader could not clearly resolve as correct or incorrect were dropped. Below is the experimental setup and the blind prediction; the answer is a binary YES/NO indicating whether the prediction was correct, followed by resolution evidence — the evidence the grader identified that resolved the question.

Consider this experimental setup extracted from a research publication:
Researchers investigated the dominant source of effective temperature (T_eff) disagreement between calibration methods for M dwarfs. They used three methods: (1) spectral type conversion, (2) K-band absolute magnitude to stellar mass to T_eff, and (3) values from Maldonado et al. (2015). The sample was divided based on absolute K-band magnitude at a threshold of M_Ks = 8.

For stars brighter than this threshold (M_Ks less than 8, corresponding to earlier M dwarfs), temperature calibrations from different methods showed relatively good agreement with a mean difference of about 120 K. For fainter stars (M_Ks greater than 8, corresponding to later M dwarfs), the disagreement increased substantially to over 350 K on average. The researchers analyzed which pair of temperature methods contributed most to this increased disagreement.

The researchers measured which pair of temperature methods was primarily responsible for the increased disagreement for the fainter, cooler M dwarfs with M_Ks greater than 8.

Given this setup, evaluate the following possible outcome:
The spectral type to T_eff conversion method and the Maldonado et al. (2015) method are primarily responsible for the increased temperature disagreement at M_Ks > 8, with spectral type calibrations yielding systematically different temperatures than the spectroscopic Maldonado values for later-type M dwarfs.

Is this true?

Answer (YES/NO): NO